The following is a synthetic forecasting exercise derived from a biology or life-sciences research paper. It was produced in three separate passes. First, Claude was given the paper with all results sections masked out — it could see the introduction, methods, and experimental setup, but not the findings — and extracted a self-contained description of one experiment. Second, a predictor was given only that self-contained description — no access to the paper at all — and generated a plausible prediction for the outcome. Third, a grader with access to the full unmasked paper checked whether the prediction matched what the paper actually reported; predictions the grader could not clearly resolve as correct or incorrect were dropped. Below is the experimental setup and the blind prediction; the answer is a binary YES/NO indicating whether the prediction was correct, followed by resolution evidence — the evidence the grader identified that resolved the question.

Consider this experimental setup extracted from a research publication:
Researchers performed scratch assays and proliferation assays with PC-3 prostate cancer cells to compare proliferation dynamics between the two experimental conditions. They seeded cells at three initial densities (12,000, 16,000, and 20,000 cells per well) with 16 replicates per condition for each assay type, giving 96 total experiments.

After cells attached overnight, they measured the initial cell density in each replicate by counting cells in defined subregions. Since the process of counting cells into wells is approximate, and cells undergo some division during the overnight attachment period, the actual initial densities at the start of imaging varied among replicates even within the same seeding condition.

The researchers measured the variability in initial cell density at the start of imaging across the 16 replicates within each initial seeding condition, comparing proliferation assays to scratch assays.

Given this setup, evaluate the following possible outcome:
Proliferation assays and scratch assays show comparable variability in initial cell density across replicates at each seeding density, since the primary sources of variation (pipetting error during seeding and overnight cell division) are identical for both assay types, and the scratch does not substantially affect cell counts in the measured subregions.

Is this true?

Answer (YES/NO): YES